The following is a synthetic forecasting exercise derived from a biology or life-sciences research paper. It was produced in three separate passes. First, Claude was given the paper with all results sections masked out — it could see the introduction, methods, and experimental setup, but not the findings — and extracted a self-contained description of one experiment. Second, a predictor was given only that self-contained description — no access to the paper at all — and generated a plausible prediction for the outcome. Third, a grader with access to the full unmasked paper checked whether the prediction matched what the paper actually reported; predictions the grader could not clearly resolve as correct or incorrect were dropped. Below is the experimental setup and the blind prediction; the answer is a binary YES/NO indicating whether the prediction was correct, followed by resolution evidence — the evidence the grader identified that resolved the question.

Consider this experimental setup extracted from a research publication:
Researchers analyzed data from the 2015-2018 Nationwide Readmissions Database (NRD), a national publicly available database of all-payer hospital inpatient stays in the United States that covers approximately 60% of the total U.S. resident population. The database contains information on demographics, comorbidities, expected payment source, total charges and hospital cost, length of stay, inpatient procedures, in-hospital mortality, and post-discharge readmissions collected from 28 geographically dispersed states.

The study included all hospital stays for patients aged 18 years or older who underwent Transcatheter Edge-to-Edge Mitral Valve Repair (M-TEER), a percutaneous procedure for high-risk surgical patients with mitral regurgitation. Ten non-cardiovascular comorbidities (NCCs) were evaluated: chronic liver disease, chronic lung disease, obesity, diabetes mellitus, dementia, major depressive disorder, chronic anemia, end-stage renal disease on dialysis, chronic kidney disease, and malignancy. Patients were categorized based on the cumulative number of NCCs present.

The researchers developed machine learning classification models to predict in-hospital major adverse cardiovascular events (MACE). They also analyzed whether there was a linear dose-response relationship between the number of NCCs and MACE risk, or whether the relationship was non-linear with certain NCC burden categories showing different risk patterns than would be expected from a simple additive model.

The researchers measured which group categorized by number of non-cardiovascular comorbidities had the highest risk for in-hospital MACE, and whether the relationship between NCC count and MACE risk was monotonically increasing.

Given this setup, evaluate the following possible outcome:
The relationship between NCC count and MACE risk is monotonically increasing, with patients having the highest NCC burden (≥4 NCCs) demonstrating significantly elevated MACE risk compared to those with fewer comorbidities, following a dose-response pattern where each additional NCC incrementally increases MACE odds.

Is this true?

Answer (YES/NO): NO